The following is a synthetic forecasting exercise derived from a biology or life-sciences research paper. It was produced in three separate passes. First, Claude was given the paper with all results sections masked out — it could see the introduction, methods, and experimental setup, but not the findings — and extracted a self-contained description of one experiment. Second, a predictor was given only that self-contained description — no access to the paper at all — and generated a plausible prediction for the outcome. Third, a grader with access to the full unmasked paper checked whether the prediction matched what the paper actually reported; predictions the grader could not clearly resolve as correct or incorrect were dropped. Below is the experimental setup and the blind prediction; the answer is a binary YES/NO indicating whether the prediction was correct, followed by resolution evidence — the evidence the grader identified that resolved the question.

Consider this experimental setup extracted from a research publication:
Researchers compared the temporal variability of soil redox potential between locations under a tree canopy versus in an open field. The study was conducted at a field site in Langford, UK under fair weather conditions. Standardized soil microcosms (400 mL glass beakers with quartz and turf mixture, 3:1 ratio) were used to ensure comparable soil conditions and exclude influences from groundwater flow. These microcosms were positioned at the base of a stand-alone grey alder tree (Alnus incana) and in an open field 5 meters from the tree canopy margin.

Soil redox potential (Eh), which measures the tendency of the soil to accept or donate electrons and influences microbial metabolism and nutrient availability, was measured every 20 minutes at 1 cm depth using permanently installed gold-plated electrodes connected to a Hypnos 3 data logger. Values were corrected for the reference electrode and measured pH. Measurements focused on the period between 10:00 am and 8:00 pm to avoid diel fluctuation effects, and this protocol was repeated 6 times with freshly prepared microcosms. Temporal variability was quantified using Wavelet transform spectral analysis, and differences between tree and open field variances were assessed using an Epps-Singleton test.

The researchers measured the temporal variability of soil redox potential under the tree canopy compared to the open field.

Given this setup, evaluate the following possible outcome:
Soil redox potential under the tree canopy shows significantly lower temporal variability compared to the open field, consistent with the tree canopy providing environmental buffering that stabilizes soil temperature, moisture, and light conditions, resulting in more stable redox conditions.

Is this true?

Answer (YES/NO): NO